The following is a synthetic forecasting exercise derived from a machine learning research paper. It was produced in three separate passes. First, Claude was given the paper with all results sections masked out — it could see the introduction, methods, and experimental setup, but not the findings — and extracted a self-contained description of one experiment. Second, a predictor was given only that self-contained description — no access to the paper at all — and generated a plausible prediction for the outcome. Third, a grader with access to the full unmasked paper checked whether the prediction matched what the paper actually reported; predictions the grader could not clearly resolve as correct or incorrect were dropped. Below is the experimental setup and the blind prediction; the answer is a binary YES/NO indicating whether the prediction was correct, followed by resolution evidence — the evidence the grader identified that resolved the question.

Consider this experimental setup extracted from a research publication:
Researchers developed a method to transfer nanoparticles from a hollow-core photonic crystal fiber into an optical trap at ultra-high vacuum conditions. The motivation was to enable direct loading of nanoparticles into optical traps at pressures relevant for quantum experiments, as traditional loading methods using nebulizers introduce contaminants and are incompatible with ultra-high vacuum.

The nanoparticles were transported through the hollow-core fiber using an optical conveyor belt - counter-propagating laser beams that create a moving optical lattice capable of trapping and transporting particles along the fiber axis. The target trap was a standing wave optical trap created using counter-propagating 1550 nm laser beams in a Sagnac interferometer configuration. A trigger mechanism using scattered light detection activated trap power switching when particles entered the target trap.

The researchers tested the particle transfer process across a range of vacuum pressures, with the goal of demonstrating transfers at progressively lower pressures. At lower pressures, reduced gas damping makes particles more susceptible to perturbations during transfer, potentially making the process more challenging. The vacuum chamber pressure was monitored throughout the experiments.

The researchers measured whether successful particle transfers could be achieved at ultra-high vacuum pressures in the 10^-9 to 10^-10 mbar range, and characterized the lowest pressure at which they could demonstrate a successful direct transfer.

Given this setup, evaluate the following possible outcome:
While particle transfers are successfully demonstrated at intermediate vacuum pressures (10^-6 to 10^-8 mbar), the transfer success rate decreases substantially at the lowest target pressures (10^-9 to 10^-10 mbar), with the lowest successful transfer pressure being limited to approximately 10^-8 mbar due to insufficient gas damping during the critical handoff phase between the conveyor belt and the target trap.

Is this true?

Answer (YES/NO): NO